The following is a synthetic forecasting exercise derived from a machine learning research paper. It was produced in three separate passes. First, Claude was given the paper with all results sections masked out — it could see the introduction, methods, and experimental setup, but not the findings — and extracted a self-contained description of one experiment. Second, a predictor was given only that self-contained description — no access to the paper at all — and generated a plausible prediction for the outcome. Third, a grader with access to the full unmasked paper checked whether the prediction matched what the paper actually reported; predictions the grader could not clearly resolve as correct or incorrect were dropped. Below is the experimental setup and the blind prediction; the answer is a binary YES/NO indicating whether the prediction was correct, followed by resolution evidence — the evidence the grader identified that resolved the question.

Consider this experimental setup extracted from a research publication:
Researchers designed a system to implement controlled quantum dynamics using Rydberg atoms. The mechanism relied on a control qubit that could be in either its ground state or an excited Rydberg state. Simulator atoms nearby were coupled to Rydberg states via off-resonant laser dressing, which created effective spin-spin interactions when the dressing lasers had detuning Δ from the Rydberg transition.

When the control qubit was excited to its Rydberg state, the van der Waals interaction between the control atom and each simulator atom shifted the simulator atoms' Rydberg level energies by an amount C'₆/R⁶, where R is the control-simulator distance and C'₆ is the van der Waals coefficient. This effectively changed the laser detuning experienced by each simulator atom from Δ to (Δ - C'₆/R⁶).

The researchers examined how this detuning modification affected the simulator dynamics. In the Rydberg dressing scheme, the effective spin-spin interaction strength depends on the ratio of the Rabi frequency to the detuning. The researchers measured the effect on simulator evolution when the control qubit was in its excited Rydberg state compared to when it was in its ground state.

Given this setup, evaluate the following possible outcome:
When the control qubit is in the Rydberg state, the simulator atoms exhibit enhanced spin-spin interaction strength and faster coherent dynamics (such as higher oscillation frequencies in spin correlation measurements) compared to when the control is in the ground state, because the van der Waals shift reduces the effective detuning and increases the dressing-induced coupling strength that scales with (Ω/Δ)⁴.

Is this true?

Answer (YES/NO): NO